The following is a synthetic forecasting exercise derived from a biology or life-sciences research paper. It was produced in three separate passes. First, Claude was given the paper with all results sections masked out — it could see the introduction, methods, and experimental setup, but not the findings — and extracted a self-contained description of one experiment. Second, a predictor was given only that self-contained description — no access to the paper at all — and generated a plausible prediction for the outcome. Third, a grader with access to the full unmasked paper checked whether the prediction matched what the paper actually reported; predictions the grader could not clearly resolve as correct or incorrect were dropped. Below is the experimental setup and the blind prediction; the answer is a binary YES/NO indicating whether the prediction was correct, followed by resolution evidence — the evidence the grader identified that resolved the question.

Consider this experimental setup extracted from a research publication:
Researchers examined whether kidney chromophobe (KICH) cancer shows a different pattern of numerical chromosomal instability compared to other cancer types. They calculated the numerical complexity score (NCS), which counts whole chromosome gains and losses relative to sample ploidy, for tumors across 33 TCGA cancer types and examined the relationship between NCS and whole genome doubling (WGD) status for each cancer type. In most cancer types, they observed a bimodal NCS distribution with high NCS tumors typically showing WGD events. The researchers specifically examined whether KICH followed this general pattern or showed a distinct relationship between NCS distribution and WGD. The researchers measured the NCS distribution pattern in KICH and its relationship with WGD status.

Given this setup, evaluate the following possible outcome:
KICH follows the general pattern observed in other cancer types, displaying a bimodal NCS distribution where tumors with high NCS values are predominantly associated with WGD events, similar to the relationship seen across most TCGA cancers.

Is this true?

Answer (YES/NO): NO